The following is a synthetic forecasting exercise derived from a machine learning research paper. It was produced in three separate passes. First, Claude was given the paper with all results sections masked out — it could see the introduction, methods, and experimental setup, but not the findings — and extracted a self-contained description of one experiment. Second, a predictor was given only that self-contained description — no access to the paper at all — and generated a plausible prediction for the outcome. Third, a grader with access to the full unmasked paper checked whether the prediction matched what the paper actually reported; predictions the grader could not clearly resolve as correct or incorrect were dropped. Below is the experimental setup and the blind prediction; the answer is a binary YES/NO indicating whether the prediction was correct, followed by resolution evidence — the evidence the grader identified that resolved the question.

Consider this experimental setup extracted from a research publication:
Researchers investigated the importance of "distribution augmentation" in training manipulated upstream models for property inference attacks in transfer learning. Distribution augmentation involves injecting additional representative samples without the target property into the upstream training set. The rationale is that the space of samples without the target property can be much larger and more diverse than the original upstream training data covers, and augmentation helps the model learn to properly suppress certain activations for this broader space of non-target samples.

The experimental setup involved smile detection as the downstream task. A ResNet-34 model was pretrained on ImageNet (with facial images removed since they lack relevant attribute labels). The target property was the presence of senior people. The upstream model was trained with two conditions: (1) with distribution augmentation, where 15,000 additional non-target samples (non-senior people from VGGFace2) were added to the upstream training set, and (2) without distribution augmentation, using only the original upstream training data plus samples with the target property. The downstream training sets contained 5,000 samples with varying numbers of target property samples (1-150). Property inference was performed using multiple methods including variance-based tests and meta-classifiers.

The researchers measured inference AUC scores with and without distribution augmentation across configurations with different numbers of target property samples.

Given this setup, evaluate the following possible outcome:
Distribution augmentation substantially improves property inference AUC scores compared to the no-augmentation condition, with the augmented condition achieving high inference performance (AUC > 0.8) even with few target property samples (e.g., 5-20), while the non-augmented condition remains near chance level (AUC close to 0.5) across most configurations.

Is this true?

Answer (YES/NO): NO